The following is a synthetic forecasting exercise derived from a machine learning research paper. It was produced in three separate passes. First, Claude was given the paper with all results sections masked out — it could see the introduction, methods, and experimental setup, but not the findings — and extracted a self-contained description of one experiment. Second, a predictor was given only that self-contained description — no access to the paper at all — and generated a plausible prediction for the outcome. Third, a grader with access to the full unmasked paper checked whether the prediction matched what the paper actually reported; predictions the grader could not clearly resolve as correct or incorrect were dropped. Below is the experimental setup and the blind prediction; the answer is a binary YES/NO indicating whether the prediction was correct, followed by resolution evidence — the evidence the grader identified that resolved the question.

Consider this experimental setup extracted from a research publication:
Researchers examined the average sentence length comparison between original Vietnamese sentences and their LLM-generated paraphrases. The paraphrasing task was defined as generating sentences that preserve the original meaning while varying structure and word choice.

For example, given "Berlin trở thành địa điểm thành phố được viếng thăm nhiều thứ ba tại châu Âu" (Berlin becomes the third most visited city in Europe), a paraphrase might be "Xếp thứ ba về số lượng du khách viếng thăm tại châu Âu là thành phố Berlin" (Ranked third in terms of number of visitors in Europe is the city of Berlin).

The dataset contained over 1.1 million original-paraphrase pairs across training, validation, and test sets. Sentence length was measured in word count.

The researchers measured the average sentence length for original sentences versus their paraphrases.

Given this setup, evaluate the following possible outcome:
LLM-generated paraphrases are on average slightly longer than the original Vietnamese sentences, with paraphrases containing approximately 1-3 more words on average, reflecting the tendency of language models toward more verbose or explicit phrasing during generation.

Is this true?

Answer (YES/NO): YES